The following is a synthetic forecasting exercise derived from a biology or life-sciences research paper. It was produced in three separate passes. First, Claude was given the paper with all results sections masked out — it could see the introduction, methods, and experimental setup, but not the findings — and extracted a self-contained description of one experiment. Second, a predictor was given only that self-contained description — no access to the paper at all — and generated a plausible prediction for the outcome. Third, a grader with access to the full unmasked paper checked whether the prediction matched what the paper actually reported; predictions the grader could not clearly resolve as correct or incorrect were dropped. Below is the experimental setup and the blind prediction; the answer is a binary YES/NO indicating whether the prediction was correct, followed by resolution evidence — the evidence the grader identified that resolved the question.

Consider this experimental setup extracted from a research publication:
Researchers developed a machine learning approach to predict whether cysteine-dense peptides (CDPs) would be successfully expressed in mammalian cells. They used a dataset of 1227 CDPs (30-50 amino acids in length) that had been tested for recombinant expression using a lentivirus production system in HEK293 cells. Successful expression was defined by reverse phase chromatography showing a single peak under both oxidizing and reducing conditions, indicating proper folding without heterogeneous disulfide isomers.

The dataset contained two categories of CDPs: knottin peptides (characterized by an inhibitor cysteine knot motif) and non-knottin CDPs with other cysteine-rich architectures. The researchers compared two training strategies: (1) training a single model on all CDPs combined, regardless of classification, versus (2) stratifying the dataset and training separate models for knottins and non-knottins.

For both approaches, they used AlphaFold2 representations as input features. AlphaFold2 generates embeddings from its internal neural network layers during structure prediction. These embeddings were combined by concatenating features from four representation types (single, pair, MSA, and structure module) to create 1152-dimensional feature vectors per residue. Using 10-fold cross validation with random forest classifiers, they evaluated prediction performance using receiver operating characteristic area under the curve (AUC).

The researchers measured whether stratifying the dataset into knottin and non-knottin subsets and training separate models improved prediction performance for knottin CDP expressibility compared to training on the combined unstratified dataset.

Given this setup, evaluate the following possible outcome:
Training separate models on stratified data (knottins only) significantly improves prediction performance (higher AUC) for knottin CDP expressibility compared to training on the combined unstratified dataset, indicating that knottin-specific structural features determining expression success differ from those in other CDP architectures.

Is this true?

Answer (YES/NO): YES